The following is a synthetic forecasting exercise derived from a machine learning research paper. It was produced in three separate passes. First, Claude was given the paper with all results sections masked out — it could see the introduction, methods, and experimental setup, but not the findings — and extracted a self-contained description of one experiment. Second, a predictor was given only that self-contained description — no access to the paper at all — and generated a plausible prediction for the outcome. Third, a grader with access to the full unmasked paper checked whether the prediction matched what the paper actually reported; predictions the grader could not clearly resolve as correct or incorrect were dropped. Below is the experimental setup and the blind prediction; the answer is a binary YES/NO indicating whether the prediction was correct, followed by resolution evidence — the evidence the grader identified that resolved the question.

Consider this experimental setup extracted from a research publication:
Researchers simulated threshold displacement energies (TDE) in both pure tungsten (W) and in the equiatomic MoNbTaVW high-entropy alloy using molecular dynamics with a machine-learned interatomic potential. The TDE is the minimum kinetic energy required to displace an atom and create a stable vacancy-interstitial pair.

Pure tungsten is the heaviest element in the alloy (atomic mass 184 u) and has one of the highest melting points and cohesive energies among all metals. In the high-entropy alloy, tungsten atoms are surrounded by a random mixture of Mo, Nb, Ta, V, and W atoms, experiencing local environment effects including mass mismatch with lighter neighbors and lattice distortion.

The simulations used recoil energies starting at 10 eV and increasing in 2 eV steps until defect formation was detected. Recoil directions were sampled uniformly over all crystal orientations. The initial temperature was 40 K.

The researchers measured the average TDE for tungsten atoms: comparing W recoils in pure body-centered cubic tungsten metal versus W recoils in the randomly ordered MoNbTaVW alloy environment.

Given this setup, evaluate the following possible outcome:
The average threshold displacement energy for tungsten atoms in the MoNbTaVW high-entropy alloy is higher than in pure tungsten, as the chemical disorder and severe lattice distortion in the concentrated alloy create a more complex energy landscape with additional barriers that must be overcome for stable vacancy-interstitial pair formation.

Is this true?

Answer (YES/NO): NO